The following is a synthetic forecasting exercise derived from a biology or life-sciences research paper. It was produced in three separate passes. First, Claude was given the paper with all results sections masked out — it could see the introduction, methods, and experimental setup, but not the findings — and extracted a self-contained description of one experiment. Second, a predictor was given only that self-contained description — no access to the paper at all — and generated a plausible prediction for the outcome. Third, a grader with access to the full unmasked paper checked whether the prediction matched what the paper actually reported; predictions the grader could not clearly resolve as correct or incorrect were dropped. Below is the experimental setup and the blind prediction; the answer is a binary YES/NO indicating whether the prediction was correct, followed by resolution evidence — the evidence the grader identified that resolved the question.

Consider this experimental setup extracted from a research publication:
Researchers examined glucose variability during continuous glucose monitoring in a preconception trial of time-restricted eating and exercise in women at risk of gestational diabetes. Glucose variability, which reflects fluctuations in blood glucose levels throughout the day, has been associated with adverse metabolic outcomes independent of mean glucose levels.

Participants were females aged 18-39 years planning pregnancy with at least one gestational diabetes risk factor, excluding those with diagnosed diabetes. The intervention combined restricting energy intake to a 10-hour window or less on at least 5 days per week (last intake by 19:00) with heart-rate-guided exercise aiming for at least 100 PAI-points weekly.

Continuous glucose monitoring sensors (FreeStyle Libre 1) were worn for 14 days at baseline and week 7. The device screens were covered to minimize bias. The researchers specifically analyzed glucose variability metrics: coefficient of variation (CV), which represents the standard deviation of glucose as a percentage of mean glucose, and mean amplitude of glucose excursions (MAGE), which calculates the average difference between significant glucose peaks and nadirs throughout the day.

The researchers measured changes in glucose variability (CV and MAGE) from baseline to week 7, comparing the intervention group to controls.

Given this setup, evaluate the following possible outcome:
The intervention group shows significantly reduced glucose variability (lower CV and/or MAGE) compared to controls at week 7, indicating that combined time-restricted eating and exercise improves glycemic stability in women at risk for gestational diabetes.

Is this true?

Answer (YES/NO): NO